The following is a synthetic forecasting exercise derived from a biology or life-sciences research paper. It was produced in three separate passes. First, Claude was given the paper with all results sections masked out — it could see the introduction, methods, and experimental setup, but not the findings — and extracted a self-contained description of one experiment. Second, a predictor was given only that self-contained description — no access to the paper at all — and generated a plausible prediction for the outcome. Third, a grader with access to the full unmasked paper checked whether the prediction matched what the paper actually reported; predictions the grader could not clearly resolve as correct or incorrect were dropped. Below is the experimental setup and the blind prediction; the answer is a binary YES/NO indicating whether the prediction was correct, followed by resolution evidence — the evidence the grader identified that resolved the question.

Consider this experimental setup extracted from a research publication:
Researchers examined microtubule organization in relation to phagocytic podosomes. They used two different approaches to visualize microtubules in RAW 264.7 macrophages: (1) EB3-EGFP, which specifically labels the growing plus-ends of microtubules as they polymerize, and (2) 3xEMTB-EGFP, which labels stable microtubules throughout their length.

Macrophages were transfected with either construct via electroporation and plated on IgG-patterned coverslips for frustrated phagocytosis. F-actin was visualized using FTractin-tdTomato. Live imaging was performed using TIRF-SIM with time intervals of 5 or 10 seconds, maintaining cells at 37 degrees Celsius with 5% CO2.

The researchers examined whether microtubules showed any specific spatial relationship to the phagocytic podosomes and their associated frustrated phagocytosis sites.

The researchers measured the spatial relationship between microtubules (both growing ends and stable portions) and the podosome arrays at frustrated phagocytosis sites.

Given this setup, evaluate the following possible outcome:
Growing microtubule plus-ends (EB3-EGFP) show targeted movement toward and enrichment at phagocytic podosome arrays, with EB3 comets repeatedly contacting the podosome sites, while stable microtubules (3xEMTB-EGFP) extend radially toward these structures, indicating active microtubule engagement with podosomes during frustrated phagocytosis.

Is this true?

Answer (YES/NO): NO